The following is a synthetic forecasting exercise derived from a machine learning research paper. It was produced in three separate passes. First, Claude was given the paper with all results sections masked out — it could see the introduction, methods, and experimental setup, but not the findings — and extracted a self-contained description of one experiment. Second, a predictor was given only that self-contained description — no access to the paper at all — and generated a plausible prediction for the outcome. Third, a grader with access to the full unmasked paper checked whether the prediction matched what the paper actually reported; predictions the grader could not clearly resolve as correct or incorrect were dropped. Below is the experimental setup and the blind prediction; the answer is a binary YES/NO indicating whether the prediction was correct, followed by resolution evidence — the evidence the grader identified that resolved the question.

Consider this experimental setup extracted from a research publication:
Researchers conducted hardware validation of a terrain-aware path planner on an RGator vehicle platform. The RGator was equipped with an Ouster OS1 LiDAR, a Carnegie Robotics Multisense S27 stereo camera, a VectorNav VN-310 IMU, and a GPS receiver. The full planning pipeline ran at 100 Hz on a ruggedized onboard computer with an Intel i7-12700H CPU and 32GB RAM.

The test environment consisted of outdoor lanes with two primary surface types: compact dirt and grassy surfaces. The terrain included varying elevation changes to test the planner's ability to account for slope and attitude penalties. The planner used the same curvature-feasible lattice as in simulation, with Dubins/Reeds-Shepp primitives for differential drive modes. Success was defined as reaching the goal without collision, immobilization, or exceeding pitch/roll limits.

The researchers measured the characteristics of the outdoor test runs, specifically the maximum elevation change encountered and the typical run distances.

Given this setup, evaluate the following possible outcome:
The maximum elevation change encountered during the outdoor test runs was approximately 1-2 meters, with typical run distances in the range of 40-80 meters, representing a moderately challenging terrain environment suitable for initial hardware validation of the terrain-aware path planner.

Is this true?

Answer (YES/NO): NO